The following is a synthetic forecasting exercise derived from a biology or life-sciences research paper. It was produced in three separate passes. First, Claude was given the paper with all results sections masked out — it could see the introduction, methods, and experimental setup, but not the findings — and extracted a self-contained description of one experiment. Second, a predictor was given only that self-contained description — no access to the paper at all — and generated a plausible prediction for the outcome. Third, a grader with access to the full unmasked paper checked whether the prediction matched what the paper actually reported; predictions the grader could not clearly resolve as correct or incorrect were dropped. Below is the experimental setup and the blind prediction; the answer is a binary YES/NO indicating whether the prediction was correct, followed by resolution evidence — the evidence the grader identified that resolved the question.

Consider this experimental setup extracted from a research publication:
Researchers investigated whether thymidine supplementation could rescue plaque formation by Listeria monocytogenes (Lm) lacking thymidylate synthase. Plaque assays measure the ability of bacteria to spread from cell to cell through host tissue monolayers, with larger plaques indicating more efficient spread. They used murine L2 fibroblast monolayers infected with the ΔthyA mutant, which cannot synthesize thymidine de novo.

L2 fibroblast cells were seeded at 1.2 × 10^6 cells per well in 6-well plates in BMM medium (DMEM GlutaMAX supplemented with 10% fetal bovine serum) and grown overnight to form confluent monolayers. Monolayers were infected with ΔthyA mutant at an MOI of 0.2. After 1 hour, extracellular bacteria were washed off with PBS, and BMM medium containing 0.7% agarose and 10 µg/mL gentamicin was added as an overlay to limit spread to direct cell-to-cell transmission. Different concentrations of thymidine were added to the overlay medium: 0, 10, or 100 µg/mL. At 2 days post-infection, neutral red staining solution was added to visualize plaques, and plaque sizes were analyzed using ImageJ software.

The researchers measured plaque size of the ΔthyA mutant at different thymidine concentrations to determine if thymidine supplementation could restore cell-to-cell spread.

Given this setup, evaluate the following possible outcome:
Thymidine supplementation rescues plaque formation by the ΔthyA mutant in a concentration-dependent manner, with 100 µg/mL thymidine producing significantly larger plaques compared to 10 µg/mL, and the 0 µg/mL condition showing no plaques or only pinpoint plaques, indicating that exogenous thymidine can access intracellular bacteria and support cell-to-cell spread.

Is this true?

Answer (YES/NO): NO